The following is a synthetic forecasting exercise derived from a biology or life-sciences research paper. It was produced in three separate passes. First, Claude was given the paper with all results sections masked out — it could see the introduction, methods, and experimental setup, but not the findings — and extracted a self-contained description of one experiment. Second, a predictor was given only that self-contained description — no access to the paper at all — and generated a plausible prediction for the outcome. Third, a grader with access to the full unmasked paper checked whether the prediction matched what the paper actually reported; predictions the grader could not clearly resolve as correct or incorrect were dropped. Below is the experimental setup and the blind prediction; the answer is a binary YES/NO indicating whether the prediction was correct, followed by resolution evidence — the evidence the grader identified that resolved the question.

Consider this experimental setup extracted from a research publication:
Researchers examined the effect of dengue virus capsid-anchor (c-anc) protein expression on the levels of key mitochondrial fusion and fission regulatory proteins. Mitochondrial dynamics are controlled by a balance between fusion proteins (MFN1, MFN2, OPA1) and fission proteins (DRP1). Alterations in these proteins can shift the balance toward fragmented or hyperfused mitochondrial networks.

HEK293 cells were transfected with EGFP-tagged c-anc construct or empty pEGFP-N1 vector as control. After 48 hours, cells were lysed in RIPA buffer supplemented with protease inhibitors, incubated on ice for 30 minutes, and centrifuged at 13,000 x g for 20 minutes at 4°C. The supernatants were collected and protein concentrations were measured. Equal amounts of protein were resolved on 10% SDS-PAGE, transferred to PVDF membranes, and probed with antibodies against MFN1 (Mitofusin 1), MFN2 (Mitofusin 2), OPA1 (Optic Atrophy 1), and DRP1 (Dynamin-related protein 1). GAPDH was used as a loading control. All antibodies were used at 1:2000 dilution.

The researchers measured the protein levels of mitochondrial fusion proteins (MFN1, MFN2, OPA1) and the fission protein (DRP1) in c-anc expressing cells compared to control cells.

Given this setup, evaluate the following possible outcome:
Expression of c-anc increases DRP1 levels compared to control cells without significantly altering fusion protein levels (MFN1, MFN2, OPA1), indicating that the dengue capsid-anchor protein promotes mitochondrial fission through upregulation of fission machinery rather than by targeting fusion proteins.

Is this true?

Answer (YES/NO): NO